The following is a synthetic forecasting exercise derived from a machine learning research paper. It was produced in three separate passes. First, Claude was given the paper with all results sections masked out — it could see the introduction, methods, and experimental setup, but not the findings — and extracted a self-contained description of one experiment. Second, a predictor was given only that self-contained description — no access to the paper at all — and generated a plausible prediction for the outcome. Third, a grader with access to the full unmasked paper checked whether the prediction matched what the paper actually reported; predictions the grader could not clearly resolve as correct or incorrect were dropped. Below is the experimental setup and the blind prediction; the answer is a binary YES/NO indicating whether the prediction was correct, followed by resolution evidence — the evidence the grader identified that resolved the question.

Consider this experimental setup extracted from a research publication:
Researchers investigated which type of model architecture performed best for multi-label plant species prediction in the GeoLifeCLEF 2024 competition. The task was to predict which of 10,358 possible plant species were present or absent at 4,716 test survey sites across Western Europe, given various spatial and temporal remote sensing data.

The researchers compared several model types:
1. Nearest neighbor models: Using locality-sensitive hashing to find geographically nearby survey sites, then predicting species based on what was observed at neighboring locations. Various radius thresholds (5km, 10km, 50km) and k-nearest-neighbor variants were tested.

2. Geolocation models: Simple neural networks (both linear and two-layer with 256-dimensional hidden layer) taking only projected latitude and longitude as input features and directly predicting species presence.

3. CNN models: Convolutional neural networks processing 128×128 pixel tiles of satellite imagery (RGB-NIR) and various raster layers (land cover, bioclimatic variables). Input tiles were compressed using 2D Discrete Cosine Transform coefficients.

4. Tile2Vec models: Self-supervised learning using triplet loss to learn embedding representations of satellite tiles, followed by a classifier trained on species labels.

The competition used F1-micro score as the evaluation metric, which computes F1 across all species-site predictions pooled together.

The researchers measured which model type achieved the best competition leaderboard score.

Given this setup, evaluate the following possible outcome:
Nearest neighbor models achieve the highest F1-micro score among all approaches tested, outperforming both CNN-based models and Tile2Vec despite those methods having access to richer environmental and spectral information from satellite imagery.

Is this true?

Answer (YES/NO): NO